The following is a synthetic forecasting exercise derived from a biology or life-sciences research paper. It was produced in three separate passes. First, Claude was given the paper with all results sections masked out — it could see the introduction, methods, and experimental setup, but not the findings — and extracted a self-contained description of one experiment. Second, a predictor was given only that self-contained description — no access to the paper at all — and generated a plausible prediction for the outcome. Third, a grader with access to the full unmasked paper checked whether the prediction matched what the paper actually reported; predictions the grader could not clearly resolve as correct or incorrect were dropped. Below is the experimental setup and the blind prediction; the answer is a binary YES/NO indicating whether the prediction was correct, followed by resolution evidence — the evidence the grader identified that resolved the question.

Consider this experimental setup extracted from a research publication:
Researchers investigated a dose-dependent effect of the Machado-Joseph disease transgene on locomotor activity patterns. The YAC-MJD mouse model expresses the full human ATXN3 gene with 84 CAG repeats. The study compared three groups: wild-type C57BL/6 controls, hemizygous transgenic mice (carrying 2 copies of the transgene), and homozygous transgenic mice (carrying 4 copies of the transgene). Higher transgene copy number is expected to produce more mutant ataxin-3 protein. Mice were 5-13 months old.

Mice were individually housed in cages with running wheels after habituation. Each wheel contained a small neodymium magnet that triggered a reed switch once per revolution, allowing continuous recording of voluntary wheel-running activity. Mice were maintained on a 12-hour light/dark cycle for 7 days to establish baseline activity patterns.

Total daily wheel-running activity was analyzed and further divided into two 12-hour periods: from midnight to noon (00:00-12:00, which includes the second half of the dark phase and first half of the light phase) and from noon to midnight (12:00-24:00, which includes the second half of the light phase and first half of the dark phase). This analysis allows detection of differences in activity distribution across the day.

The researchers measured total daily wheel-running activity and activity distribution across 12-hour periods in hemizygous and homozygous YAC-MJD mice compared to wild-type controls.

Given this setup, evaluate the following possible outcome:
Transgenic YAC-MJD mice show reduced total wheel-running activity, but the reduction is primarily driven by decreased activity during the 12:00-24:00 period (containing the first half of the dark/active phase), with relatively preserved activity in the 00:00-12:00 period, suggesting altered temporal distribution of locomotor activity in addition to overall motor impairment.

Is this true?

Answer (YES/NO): NO